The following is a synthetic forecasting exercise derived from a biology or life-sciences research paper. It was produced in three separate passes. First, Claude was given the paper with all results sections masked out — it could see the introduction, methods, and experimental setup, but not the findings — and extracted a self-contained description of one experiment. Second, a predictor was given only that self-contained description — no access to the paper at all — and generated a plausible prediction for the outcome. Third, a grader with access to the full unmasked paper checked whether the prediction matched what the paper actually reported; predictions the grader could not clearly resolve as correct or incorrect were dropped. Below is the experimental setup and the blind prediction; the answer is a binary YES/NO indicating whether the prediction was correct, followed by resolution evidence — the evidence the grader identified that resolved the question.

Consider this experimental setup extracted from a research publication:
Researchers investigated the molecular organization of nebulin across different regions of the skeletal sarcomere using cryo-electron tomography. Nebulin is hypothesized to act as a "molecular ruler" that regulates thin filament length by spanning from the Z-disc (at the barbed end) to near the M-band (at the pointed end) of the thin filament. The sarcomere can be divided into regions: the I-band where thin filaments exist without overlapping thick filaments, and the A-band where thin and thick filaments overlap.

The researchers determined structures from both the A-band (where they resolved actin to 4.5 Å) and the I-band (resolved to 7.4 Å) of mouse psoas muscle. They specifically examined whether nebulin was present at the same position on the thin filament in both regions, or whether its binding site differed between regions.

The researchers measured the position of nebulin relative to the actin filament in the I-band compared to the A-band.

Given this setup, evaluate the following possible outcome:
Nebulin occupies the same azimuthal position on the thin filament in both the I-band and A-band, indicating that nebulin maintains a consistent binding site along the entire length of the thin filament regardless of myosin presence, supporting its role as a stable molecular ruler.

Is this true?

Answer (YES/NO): YES